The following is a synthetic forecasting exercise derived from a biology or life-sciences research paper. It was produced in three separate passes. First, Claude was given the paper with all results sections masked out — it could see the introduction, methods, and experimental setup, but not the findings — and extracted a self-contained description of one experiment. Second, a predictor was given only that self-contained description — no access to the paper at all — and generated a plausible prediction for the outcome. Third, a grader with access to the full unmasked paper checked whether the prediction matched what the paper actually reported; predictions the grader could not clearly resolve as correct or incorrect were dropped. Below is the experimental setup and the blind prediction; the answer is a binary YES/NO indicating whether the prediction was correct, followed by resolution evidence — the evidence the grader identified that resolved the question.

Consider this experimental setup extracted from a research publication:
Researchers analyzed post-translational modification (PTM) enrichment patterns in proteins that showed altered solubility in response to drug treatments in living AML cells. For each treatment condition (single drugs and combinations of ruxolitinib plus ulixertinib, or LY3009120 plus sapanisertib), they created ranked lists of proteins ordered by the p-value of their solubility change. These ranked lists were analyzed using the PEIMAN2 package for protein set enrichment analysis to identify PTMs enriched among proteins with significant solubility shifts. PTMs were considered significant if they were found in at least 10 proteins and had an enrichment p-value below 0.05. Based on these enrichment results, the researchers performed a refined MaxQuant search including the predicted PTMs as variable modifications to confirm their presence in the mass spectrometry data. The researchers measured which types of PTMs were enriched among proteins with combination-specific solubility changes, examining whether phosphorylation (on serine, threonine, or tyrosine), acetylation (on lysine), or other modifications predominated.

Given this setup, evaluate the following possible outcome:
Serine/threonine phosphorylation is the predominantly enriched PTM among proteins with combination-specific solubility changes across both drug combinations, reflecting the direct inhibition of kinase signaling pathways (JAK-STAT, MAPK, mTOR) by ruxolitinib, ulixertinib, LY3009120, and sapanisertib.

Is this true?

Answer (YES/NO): NO